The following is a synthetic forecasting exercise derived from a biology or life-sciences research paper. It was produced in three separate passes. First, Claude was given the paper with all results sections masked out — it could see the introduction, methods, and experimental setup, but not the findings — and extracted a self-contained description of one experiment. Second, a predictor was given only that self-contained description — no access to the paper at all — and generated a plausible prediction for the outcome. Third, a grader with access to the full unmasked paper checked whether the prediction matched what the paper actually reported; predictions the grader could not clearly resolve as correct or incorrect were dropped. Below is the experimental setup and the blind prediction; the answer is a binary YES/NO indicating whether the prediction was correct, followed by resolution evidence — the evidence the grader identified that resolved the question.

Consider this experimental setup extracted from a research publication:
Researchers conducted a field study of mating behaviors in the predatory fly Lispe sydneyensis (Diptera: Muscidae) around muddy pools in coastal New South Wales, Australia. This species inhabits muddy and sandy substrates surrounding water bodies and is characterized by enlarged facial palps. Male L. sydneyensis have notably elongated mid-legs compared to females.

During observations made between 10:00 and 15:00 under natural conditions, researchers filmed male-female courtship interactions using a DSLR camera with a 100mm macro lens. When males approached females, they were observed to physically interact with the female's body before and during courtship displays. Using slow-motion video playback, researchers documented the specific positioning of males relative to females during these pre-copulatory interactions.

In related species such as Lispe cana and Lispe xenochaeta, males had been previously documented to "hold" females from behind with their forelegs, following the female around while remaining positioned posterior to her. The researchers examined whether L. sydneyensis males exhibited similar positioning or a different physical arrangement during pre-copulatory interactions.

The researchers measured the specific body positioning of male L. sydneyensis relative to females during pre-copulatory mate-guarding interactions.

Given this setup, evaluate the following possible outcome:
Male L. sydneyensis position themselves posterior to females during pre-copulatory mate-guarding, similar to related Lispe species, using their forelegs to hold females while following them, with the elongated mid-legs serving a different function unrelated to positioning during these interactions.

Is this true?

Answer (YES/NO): NO